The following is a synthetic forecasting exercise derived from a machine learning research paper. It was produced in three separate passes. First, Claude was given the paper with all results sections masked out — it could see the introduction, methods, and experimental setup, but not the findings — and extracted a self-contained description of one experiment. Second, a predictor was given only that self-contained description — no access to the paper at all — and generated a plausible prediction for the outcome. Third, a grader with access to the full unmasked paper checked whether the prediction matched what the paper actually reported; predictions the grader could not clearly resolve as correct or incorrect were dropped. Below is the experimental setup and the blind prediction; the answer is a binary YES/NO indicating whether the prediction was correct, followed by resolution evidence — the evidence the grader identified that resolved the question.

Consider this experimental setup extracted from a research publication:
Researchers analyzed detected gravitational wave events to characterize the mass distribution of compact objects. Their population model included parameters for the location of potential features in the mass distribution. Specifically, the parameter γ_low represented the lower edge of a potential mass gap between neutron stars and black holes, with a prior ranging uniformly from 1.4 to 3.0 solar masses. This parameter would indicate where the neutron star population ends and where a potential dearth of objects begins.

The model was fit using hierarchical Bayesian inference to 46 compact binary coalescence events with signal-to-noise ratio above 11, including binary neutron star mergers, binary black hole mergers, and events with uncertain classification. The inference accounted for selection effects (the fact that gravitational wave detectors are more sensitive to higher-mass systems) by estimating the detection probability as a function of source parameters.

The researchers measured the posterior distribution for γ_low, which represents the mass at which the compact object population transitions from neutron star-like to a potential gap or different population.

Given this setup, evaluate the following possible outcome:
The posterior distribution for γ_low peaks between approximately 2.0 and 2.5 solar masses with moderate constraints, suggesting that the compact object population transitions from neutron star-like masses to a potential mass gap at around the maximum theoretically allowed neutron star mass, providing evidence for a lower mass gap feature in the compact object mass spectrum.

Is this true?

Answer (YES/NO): YES